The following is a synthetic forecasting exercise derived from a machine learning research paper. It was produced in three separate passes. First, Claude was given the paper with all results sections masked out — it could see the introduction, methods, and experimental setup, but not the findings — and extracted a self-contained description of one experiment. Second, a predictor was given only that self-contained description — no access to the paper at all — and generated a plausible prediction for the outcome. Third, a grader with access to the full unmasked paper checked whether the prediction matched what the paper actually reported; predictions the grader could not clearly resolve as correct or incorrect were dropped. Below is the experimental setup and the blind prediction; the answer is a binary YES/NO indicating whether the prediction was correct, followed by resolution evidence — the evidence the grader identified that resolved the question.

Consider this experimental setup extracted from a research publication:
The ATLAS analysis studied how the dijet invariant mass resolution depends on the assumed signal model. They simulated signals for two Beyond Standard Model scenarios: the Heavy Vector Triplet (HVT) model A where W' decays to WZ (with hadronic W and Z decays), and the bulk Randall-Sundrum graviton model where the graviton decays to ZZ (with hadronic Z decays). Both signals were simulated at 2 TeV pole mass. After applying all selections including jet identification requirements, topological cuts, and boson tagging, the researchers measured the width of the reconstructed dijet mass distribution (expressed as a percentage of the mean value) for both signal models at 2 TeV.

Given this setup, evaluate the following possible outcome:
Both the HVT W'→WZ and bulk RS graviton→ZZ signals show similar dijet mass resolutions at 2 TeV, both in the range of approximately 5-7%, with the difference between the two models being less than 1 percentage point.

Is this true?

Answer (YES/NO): NO